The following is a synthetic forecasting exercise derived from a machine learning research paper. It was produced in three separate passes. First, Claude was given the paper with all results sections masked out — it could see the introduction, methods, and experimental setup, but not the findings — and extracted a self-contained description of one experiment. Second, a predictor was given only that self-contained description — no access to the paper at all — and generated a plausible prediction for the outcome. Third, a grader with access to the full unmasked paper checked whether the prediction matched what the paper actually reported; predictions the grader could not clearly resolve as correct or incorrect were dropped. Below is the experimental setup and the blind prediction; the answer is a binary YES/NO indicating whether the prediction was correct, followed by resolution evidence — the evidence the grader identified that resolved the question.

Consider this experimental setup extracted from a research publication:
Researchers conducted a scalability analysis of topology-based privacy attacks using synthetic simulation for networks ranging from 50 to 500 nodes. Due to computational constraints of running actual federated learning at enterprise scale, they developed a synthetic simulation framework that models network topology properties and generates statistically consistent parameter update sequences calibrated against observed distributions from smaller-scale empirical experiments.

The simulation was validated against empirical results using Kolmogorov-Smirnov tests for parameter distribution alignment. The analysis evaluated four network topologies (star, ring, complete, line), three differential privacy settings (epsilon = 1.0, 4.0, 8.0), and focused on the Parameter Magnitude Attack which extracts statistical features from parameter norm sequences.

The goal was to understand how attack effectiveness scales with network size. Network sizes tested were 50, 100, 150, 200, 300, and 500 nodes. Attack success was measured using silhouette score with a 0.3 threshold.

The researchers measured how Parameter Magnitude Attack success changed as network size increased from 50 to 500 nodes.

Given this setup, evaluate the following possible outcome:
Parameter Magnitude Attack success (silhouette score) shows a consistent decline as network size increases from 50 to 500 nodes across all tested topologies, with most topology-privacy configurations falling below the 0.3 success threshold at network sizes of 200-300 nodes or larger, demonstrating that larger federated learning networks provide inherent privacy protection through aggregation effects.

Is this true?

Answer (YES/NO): NO